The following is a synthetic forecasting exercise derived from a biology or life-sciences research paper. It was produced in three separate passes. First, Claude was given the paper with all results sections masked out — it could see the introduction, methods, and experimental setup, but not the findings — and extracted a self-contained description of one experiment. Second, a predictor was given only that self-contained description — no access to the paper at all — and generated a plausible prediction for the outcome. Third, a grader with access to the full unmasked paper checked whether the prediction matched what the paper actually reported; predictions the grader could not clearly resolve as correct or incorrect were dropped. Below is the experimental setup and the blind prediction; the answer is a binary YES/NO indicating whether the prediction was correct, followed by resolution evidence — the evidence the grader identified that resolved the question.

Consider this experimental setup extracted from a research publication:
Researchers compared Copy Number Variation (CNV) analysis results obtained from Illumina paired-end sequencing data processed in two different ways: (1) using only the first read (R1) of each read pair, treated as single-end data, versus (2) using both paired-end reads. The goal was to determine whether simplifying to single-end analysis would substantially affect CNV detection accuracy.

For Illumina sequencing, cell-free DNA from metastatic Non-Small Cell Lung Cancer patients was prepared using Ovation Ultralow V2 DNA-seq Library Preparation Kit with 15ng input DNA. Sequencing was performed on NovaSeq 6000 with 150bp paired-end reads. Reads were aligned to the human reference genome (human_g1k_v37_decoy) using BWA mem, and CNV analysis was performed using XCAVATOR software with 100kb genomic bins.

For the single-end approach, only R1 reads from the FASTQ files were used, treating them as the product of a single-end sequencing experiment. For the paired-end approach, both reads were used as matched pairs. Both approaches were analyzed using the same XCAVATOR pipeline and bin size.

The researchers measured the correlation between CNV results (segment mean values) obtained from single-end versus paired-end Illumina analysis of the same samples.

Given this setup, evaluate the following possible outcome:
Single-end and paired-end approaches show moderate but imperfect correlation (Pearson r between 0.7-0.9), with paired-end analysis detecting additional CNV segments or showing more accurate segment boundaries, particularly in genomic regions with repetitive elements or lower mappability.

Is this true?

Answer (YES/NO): NO